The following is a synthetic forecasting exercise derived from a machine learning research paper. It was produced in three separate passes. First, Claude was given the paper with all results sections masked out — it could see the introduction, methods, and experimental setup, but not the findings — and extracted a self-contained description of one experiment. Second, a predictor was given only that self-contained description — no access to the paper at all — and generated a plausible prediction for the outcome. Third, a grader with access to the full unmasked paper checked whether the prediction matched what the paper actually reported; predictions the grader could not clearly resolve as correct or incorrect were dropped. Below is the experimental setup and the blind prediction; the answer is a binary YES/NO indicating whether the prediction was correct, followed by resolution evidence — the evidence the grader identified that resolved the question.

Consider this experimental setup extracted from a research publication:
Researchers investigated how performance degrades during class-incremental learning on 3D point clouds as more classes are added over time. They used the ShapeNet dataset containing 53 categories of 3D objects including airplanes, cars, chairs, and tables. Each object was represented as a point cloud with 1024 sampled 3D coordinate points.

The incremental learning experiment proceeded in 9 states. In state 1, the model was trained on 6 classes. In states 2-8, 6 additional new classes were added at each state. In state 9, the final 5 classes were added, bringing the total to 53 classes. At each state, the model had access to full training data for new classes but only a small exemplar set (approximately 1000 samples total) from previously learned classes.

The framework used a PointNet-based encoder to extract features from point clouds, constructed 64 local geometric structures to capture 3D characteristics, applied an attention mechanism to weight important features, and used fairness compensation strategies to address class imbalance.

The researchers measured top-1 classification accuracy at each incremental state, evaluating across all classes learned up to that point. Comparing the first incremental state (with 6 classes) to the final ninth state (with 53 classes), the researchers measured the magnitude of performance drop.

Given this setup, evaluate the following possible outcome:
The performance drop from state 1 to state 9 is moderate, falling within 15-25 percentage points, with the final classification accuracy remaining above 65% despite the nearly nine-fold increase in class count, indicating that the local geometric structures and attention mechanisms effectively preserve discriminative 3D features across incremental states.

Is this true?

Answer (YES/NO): NO